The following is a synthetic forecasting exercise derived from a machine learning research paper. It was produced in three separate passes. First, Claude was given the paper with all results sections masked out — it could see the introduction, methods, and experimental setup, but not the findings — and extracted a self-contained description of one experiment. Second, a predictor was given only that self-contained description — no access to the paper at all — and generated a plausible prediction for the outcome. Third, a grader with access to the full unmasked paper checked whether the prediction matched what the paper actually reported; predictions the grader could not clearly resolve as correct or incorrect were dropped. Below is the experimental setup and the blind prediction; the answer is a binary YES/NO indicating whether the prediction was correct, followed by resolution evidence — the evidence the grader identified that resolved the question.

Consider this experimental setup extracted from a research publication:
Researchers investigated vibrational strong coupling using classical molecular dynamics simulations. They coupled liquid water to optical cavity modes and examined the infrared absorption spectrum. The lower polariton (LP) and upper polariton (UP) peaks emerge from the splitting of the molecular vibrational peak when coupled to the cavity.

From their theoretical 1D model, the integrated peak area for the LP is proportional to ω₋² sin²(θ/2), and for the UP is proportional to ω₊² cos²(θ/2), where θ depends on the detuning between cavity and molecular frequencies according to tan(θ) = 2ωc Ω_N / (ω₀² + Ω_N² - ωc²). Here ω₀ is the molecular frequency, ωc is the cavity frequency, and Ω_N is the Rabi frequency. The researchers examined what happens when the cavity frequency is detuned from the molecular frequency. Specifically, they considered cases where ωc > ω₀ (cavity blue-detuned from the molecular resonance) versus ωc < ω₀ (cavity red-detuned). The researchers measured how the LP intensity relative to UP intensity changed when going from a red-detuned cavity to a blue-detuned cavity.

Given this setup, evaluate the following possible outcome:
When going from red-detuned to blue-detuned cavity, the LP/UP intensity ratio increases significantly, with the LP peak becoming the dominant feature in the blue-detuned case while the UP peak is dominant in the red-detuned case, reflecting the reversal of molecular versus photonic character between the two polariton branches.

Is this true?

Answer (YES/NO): NO